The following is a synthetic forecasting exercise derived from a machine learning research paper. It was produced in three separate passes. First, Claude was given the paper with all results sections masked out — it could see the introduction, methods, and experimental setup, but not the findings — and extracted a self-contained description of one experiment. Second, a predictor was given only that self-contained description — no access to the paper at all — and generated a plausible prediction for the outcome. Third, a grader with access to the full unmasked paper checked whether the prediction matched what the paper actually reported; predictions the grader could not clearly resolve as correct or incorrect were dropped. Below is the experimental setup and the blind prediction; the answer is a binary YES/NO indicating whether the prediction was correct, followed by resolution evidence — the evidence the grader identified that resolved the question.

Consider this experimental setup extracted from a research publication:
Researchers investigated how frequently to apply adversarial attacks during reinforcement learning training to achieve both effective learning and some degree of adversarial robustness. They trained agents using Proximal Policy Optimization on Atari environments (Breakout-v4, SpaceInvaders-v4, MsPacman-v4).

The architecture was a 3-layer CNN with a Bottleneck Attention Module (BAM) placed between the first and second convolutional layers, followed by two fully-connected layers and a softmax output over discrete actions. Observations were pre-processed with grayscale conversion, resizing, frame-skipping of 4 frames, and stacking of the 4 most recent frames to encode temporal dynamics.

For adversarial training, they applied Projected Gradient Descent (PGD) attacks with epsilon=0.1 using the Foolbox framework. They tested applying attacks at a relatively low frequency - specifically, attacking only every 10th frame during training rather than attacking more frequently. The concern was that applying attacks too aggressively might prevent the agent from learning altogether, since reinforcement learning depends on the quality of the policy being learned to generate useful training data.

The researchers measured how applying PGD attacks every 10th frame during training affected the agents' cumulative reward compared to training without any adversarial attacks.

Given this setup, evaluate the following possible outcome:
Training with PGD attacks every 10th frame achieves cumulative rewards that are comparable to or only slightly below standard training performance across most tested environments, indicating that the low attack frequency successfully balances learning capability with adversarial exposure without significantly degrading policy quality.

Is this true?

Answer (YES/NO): YES